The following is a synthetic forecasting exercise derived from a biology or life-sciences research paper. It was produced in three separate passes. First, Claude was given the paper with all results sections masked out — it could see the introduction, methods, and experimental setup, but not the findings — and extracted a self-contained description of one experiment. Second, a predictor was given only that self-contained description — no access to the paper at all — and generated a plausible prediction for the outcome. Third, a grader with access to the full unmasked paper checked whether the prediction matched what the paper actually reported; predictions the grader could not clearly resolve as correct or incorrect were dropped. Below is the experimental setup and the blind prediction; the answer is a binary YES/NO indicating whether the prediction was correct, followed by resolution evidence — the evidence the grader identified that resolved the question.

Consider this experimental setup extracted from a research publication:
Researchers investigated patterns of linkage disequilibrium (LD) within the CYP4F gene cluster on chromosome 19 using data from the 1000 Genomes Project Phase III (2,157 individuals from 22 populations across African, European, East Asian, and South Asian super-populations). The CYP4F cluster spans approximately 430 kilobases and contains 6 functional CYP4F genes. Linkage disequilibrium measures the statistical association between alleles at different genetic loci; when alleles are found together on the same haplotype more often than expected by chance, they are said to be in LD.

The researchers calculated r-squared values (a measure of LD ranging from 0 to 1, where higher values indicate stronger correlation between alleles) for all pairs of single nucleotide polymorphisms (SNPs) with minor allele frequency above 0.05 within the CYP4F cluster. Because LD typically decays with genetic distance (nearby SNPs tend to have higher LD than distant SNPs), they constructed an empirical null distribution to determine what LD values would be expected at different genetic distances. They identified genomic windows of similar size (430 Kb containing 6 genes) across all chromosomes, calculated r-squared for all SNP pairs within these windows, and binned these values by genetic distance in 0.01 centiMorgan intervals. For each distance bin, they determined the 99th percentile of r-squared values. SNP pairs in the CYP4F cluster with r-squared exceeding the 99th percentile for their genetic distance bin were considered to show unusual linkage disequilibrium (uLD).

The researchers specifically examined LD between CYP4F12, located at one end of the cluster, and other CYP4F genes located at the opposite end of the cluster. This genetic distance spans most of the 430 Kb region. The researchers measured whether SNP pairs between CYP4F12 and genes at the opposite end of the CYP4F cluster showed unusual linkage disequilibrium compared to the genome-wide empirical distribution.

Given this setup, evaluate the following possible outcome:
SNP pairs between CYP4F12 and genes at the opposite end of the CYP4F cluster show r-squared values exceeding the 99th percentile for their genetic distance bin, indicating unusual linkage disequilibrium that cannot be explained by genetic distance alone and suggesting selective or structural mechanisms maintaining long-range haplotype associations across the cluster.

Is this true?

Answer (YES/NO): YES